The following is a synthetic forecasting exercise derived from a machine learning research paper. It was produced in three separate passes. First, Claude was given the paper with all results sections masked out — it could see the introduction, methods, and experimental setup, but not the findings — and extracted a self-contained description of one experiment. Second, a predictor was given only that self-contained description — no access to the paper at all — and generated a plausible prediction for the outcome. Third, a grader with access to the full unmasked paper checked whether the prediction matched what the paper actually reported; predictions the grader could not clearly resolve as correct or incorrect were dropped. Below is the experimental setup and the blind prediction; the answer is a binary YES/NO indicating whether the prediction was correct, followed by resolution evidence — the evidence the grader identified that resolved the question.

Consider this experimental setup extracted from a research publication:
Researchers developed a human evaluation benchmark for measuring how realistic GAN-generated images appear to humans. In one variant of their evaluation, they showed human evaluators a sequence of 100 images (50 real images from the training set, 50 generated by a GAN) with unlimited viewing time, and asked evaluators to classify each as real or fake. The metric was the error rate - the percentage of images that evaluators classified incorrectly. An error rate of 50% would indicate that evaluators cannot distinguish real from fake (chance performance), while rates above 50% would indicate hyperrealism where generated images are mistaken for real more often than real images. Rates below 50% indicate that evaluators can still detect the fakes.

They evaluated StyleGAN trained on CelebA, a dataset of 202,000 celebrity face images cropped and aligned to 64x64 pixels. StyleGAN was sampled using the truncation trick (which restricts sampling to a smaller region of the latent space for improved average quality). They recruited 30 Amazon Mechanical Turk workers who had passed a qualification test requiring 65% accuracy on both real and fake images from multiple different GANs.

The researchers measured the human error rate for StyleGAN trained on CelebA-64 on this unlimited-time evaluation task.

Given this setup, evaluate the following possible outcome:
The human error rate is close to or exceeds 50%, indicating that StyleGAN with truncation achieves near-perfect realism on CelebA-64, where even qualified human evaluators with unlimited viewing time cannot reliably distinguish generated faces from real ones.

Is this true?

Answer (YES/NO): YES